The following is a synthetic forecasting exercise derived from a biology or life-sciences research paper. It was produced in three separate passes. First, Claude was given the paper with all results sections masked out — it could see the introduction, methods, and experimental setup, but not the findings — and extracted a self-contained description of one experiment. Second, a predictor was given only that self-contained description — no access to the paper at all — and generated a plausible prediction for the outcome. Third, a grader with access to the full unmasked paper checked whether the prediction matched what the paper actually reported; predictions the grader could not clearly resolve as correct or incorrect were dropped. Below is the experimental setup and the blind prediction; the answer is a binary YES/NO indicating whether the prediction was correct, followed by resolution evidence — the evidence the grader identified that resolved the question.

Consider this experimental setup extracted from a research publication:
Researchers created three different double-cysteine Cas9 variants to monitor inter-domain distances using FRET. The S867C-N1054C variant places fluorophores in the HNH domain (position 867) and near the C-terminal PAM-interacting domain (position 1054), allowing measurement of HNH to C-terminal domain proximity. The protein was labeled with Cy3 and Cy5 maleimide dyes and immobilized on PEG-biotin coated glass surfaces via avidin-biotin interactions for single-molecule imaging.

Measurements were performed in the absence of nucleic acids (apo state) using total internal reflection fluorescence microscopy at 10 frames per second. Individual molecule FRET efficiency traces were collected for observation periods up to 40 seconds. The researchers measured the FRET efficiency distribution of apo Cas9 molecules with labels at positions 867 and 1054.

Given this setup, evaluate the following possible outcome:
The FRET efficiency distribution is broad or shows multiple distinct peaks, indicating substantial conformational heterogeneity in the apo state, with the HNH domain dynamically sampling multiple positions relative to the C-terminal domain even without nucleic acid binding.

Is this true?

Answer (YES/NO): NO